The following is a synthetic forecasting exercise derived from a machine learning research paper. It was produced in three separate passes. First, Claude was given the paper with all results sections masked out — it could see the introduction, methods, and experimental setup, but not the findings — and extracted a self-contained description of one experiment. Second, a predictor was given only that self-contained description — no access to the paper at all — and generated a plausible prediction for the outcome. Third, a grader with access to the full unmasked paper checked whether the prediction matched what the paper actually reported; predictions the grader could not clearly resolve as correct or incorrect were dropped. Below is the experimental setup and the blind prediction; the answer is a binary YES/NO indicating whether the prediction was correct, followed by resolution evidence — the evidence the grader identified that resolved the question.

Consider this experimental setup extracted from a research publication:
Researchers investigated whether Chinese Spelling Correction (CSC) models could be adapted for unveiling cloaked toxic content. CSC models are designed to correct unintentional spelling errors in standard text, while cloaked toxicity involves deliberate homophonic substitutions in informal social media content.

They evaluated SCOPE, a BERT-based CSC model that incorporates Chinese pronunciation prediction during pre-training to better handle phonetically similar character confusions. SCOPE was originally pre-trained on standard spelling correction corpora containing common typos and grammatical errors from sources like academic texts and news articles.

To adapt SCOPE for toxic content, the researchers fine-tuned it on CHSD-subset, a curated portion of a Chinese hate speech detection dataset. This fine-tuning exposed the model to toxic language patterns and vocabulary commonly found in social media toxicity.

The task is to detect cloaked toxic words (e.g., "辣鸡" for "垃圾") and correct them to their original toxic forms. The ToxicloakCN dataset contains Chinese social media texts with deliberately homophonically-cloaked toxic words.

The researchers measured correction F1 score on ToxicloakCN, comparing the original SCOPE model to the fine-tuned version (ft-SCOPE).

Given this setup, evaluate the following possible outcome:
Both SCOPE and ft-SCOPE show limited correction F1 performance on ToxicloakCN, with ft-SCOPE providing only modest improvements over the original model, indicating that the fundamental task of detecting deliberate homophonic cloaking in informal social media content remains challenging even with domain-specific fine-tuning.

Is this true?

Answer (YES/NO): NO